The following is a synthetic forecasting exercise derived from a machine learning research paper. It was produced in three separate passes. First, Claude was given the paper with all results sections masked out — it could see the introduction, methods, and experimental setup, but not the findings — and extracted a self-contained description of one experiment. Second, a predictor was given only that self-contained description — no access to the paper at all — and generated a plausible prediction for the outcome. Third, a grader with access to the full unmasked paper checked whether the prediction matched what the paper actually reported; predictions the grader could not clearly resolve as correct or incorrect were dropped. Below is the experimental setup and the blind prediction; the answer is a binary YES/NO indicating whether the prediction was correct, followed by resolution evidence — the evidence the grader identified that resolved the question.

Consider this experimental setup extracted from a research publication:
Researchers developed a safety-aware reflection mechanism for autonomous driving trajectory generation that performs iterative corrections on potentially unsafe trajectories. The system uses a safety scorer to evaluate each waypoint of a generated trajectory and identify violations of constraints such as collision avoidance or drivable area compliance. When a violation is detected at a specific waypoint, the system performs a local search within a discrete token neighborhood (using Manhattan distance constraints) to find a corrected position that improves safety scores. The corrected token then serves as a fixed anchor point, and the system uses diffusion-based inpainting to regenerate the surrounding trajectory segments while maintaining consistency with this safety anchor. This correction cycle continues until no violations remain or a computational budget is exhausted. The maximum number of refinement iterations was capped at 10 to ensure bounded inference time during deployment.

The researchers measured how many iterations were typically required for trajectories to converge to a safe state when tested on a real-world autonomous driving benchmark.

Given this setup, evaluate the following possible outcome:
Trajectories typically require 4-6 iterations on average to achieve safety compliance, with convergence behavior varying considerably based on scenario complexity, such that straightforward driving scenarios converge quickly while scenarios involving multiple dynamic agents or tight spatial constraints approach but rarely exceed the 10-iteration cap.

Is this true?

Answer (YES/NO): NO